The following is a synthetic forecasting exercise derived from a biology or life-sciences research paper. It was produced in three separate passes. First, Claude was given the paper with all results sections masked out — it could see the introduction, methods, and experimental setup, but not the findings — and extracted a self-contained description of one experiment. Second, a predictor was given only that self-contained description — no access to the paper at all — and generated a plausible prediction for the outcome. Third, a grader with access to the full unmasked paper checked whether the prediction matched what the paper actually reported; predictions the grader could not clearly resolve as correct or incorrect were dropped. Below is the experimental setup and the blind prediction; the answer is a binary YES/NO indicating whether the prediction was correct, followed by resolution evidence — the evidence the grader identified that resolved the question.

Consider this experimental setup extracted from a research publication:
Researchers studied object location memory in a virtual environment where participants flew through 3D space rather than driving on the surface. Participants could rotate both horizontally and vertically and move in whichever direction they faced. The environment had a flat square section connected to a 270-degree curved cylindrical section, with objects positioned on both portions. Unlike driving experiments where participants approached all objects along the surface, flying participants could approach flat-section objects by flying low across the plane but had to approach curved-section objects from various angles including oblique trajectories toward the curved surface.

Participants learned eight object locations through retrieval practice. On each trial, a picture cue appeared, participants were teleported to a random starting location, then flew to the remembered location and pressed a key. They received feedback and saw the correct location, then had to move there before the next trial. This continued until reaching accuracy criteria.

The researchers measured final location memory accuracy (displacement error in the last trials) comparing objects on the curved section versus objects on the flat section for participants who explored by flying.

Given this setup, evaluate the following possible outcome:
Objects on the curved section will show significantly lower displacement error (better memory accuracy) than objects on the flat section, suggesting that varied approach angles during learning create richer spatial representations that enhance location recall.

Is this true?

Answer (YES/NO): NO